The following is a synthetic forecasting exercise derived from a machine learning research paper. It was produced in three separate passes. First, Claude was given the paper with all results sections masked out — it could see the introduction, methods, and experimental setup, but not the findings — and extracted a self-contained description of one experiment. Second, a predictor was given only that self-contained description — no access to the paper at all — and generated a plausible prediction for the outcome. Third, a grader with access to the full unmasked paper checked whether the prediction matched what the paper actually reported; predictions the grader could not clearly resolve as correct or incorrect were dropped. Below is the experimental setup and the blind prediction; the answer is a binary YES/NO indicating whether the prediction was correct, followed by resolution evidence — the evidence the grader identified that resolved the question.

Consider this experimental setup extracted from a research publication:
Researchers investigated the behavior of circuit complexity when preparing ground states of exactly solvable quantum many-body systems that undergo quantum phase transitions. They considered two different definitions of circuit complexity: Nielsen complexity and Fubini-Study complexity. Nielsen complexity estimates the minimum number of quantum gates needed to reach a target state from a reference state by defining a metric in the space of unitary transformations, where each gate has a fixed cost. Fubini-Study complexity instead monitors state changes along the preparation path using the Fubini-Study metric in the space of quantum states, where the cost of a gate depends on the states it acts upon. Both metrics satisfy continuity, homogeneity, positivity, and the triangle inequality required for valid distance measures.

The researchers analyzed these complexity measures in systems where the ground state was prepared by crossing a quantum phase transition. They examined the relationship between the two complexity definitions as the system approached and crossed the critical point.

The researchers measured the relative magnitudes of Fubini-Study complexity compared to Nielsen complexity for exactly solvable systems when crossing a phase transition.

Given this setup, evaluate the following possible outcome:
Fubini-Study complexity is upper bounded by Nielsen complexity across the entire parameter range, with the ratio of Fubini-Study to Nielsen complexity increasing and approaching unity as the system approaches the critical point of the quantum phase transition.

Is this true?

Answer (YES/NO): NO